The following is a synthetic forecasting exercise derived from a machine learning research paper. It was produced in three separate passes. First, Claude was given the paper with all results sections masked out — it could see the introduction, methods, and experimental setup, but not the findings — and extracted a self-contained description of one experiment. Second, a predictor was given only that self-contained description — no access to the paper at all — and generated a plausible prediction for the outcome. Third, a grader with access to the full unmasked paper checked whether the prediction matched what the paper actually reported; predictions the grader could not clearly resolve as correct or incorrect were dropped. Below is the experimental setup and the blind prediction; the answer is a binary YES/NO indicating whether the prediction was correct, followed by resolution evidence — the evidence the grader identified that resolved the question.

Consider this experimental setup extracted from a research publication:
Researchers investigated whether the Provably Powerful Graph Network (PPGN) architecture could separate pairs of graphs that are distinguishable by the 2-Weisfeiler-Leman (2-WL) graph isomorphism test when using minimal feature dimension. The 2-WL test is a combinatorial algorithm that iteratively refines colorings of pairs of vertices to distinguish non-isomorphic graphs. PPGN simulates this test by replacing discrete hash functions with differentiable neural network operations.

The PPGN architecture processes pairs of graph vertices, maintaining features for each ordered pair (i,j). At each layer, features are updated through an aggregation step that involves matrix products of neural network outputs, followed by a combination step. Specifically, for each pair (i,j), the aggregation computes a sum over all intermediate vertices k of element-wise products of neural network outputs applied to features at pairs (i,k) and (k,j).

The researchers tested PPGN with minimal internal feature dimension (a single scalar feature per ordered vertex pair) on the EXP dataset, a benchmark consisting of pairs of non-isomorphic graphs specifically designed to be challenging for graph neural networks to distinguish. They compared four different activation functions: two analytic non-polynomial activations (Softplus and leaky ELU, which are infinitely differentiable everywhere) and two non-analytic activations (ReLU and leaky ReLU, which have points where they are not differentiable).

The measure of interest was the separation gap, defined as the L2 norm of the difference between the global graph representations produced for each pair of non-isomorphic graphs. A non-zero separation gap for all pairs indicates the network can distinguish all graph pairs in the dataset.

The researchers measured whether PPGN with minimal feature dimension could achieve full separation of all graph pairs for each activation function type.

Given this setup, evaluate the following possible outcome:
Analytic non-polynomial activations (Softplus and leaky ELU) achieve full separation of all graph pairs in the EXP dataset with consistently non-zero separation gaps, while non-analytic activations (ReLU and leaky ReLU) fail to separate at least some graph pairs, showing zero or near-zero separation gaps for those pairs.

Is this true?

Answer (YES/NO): NO